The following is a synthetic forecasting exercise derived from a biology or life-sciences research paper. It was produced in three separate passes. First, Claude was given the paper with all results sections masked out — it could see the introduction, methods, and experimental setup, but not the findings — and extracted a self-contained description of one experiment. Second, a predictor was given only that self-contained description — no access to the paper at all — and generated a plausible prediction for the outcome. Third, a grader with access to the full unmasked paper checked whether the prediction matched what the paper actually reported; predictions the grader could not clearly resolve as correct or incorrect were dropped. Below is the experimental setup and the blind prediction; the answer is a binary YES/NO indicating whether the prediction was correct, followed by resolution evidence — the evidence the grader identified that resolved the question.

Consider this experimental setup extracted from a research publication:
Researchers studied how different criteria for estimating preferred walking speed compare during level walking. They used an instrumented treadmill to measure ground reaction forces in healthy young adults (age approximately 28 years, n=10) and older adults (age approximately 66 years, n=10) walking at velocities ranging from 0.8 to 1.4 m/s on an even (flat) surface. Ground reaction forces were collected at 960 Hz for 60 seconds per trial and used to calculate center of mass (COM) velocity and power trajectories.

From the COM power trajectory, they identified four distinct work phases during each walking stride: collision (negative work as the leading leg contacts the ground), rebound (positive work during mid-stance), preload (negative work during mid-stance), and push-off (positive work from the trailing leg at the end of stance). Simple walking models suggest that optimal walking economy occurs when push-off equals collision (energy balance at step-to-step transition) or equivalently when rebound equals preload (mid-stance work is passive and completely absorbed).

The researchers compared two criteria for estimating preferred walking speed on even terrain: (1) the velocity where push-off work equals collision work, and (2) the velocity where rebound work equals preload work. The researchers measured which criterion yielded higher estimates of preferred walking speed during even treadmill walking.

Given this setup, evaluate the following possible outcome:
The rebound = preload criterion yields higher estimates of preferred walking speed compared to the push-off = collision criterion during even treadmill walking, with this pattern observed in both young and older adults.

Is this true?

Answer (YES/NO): NO